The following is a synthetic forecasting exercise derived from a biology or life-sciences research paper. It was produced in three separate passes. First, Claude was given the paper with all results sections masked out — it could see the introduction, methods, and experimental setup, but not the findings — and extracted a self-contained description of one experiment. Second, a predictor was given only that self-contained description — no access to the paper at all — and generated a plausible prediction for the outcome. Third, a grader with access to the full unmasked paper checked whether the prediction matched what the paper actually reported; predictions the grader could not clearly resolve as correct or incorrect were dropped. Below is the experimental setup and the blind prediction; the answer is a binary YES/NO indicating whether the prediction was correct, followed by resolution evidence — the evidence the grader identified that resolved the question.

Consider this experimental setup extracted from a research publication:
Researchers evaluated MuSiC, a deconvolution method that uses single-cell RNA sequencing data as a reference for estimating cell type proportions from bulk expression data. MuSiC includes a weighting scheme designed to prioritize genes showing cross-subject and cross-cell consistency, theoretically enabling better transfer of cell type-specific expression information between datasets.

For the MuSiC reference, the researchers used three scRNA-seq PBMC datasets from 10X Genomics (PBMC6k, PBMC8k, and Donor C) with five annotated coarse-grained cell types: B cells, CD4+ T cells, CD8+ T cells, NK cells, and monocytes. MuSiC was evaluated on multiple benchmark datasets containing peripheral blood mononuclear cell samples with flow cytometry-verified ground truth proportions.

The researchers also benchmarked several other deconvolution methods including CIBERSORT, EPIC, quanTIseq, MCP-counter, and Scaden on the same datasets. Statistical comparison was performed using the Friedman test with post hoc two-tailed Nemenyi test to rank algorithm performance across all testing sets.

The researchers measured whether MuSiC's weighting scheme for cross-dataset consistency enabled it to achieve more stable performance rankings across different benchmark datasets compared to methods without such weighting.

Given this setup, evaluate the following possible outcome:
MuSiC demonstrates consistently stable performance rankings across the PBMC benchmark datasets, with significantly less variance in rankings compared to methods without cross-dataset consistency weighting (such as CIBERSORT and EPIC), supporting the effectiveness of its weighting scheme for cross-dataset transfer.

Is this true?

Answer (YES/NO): NO